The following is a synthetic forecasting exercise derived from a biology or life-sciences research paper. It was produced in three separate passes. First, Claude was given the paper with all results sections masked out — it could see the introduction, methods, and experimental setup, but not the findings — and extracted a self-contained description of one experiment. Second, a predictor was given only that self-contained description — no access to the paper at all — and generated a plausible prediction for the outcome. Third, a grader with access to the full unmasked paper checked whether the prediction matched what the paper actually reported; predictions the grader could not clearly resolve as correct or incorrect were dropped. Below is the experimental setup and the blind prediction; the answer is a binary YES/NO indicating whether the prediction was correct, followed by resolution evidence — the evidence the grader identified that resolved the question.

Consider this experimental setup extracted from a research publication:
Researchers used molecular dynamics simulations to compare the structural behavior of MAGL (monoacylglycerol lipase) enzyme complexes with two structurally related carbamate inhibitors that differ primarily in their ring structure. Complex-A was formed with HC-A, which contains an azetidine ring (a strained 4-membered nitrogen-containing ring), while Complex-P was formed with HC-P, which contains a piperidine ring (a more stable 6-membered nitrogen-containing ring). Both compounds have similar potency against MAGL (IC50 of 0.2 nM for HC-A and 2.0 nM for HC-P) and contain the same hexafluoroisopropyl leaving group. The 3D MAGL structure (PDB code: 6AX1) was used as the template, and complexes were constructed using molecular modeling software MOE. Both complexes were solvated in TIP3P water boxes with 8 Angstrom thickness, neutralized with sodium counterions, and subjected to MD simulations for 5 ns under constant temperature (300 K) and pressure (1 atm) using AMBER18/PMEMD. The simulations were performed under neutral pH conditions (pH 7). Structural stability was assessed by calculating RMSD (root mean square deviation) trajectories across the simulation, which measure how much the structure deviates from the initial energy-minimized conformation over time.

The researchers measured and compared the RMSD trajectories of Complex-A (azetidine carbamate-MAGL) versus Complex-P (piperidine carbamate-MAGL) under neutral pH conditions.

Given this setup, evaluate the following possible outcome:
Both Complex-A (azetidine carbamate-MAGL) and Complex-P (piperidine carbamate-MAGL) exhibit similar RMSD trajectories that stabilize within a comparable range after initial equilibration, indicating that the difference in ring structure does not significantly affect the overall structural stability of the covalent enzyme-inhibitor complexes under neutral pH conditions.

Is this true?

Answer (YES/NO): YES